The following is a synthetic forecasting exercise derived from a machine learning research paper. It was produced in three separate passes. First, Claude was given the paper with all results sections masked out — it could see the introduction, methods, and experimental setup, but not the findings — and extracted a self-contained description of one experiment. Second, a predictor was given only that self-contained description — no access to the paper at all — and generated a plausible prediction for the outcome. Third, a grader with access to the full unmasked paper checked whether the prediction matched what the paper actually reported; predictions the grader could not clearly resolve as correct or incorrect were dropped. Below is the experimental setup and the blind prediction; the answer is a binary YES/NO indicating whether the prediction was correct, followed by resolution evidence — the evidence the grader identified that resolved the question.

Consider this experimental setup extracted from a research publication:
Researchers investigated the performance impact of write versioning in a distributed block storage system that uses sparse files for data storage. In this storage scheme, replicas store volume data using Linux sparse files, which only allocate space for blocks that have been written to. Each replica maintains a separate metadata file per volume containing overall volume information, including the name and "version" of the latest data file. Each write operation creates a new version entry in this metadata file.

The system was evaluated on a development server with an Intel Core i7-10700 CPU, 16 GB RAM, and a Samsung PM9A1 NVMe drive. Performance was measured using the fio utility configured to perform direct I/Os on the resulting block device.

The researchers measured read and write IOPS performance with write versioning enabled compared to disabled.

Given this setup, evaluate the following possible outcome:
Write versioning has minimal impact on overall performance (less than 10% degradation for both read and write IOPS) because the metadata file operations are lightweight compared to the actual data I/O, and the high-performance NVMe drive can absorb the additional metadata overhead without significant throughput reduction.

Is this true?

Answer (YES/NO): NO